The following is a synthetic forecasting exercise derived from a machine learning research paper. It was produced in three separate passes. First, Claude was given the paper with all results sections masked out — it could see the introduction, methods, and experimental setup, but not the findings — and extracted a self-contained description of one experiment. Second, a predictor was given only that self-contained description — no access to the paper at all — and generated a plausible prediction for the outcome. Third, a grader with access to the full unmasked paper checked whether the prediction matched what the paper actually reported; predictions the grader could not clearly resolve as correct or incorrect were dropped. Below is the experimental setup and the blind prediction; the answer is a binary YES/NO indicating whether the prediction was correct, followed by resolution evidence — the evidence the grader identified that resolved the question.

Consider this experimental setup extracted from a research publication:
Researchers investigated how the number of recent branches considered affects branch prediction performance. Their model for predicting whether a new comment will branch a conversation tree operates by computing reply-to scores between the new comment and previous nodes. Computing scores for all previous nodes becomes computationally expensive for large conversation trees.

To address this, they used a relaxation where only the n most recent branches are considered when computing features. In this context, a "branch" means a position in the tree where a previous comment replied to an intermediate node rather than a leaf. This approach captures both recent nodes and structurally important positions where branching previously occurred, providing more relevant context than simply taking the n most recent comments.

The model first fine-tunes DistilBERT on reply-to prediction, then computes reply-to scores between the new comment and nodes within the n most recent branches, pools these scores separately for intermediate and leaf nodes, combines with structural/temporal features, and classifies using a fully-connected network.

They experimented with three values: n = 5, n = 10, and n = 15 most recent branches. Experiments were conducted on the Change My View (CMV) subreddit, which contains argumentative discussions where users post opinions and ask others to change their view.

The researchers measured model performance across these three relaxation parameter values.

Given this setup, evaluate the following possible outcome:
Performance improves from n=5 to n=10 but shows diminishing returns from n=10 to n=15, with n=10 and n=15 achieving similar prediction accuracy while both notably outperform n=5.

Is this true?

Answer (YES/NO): NO